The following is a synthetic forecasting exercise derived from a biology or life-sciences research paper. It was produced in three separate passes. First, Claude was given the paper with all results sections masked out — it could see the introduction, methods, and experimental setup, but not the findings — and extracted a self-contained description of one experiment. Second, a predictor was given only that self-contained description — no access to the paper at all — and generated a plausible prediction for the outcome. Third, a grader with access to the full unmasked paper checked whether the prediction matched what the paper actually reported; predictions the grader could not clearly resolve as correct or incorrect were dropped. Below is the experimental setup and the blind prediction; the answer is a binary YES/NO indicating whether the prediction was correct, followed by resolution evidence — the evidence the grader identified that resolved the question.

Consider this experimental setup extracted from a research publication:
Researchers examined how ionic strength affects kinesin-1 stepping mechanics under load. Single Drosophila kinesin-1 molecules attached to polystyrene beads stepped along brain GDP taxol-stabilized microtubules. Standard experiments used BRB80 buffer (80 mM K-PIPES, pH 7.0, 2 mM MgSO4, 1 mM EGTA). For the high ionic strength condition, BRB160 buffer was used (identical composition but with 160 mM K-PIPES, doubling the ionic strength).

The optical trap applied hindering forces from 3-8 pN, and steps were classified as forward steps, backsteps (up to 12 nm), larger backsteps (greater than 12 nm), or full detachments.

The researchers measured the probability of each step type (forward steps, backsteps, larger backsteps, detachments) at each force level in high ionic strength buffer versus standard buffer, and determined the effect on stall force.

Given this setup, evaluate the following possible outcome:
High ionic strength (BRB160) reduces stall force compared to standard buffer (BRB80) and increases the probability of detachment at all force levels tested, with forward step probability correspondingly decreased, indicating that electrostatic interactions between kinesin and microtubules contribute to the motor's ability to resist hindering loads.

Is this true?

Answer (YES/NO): NO